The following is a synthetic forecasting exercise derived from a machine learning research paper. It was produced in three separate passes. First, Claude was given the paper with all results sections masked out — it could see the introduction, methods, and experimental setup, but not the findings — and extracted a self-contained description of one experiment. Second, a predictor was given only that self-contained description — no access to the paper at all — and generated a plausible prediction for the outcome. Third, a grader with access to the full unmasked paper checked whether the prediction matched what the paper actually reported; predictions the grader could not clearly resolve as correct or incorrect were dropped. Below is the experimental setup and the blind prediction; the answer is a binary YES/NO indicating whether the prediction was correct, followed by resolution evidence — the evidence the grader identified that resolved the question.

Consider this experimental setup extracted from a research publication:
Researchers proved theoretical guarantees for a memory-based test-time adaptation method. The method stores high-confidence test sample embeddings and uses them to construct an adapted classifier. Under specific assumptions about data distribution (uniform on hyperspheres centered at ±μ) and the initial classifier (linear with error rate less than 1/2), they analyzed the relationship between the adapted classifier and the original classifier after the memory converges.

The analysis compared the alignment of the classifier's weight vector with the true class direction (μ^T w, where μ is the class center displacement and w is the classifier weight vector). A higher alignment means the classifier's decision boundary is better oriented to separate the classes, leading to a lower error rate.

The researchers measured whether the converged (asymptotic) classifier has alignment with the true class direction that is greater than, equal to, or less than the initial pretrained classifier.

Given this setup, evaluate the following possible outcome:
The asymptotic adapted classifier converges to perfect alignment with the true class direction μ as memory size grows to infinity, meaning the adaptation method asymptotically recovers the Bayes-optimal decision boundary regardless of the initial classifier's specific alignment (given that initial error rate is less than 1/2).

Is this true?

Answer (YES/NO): NO